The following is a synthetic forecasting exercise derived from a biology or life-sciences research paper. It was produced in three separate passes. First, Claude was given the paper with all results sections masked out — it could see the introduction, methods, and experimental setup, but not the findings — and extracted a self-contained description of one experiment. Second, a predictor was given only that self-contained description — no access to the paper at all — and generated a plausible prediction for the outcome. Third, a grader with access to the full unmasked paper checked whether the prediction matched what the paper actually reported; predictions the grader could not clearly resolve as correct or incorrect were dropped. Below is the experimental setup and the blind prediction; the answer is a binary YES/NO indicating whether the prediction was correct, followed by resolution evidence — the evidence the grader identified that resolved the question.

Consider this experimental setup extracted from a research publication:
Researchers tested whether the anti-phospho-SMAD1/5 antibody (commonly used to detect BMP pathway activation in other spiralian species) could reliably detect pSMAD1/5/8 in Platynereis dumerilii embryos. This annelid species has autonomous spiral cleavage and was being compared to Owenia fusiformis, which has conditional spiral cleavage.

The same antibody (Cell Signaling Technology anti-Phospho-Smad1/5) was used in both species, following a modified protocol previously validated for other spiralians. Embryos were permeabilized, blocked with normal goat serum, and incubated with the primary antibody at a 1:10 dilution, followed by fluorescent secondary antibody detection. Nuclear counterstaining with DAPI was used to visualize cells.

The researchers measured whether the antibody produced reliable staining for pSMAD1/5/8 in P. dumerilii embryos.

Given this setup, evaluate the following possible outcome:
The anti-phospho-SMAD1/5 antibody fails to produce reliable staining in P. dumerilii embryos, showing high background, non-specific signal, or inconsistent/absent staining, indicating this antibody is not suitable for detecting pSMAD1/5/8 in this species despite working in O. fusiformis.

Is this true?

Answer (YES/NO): YES